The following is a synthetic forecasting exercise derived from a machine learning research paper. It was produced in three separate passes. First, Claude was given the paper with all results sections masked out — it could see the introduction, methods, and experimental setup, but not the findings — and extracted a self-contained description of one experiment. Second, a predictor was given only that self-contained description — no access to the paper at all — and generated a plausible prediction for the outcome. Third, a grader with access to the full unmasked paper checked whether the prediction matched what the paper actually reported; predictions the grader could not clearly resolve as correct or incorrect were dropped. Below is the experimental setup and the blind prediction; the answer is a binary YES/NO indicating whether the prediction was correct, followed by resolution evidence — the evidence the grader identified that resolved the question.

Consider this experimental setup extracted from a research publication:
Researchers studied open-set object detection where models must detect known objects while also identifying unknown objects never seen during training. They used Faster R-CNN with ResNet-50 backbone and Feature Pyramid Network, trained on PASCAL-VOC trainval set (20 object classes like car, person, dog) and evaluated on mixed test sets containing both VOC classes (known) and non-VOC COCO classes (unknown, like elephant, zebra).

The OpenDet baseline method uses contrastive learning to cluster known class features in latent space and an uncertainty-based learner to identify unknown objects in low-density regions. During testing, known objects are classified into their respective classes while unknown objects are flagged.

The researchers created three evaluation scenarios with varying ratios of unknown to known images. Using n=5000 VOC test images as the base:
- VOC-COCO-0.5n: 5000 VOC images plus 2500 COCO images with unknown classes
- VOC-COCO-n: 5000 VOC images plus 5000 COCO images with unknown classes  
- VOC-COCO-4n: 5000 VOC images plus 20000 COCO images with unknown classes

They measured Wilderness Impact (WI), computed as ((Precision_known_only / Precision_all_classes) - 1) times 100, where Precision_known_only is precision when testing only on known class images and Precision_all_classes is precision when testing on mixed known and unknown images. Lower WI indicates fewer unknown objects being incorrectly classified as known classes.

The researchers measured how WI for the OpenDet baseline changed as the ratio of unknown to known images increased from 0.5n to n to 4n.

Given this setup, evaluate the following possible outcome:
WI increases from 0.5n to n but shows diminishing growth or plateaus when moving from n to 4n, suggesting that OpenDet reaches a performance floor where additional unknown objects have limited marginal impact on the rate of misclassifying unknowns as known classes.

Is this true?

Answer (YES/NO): NO